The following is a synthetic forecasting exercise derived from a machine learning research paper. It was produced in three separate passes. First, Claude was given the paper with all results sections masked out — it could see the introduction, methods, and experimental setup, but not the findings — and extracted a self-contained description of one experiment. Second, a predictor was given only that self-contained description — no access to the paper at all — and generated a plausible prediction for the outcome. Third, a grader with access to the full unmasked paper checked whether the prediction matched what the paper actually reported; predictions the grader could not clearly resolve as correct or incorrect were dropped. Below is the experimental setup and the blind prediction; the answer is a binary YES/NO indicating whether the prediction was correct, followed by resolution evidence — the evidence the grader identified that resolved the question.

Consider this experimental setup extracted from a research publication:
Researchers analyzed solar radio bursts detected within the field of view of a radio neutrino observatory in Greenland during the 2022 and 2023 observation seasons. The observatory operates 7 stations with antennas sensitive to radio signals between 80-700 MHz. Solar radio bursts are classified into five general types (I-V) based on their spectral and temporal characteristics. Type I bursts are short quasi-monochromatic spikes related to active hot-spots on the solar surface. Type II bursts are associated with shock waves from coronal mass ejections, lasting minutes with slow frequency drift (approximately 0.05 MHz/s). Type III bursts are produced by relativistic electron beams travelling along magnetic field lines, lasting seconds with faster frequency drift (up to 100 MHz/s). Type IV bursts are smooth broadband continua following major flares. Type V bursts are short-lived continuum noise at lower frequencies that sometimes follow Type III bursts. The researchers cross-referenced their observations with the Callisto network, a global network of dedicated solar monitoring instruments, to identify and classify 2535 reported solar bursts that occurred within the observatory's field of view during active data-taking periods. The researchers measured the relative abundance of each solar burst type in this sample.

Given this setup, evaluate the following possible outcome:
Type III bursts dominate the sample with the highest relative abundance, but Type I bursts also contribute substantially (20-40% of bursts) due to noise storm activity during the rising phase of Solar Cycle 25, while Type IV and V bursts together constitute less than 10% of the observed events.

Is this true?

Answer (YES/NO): NO